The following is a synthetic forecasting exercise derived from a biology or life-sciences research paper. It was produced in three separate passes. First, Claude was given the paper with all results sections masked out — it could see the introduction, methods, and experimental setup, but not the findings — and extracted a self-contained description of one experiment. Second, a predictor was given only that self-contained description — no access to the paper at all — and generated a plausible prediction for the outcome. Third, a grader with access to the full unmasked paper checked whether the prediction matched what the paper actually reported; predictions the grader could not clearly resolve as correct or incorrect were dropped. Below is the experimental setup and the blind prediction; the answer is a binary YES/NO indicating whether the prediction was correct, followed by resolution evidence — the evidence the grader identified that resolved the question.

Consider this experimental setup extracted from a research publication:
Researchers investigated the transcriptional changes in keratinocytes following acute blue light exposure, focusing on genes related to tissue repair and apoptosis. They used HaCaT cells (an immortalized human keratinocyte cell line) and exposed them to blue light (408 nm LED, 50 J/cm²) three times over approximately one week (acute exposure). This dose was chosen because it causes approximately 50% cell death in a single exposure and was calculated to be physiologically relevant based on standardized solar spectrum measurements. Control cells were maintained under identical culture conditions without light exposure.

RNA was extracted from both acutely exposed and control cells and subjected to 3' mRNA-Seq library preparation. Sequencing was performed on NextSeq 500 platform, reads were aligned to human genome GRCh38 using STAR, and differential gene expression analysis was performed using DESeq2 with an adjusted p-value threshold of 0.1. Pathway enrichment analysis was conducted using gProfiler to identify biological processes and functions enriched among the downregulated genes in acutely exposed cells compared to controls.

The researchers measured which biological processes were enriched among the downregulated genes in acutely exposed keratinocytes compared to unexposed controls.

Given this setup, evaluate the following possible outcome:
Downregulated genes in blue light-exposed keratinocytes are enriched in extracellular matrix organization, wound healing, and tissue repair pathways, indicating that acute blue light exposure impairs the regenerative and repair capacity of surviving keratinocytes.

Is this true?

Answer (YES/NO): NO